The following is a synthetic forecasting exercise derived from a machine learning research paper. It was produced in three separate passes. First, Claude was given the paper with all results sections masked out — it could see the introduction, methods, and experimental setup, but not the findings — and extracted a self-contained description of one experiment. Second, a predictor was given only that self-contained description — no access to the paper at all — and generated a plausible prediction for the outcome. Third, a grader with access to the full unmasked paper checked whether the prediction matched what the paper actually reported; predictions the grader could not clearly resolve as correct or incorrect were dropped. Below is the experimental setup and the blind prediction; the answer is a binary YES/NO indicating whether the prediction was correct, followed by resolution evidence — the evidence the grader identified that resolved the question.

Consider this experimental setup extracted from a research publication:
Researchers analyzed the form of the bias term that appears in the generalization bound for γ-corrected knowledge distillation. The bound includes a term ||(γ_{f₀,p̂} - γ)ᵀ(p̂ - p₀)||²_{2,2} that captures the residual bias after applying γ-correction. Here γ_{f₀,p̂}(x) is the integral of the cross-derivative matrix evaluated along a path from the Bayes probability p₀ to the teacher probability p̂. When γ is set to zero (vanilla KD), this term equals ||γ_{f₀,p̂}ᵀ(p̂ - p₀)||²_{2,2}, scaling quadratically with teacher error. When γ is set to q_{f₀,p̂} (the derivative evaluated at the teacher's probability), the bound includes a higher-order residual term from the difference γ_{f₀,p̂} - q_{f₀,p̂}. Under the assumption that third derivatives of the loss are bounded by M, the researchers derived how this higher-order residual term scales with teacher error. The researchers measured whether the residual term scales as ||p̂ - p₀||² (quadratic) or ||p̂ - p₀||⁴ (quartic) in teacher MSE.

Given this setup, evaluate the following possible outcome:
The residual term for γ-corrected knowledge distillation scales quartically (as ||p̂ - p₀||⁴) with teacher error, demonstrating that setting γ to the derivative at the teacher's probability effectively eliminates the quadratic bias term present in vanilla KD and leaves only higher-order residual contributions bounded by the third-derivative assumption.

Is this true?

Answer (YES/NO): YES